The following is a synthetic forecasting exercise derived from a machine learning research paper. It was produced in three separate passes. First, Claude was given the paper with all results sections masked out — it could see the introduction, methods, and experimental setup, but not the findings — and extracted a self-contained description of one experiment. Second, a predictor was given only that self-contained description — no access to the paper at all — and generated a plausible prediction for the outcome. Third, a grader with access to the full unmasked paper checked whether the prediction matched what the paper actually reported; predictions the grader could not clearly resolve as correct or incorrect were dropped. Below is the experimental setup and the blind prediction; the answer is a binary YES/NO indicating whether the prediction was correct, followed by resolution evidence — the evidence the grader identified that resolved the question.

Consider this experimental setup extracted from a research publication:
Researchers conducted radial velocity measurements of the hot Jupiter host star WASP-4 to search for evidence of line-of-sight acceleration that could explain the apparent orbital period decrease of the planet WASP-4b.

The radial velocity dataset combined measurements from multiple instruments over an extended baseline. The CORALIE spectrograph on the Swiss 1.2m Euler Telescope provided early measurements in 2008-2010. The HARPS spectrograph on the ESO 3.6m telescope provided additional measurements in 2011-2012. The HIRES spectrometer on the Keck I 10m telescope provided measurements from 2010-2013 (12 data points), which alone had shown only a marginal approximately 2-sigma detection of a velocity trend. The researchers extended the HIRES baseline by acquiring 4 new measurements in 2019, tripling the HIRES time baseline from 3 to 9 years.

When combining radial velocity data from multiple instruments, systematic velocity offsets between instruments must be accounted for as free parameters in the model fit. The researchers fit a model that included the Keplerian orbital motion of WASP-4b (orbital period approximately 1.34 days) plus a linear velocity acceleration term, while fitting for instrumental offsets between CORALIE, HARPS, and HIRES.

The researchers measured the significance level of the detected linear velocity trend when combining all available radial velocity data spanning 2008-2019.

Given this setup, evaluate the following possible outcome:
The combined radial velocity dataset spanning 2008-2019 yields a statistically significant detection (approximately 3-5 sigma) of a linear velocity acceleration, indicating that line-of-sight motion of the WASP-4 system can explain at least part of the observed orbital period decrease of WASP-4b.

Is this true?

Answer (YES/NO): NO